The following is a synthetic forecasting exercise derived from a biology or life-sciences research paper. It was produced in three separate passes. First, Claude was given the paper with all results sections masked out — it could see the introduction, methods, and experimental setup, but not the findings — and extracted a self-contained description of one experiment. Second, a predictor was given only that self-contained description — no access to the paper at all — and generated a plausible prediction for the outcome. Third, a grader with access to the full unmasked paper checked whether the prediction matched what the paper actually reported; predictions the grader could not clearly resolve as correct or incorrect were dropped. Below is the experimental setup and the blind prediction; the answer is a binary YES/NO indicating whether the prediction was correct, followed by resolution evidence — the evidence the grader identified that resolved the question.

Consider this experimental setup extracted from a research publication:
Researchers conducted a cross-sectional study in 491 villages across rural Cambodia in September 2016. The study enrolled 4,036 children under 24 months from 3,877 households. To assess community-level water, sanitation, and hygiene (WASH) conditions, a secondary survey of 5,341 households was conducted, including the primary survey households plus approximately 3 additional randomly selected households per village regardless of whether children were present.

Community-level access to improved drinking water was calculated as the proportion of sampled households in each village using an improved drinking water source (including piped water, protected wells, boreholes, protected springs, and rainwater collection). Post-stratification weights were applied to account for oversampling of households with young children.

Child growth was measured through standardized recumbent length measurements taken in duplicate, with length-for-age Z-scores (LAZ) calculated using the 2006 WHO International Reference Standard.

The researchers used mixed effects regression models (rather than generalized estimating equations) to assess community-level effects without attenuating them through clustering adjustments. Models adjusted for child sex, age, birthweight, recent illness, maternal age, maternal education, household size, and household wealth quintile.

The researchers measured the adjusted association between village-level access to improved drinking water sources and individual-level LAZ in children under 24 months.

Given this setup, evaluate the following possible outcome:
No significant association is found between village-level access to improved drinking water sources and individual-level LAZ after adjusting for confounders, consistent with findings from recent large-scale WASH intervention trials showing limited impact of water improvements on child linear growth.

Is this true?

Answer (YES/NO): YES